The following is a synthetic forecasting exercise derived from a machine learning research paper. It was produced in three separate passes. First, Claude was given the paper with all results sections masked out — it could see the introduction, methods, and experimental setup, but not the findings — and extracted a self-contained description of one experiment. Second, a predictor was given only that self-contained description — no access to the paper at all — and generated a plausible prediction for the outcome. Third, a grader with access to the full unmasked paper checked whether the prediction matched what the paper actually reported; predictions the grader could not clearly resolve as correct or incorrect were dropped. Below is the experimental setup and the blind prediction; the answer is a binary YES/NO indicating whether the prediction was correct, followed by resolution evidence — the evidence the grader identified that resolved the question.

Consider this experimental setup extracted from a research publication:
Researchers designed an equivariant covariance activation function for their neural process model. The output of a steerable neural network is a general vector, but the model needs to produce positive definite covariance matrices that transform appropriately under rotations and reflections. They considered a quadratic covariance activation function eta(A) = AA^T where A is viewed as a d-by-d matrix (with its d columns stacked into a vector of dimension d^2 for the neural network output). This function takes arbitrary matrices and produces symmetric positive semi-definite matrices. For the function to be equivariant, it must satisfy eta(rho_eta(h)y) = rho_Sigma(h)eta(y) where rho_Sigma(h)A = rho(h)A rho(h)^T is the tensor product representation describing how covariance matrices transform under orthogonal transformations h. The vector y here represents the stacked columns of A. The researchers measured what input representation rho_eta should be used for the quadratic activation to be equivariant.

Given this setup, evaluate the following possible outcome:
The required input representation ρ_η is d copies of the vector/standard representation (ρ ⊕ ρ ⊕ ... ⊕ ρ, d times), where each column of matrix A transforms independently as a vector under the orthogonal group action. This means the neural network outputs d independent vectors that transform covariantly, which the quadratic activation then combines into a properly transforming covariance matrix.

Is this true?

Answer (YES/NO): YES